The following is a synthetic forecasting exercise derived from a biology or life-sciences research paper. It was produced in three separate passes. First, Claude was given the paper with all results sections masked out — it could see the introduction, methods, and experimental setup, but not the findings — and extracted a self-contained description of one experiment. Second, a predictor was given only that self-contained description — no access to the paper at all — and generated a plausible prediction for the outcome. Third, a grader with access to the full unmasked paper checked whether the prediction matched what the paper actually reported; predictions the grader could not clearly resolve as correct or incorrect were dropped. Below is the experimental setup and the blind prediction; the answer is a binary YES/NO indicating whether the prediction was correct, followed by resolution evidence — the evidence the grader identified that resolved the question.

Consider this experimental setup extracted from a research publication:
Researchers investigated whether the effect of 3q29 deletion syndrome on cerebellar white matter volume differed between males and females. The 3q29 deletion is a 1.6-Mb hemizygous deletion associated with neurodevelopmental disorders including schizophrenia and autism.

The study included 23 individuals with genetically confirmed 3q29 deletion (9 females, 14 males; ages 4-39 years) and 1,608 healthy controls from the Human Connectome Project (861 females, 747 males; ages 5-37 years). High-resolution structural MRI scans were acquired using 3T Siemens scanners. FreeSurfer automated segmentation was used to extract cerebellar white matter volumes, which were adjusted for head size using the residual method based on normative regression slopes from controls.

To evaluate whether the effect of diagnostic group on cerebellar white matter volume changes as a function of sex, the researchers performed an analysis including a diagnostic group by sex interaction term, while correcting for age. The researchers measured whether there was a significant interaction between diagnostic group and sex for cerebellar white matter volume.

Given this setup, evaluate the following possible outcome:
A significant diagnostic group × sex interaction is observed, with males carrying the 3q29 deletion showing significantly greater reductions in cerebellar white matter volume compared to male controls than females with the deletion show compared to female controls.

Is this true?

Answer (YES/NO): NO